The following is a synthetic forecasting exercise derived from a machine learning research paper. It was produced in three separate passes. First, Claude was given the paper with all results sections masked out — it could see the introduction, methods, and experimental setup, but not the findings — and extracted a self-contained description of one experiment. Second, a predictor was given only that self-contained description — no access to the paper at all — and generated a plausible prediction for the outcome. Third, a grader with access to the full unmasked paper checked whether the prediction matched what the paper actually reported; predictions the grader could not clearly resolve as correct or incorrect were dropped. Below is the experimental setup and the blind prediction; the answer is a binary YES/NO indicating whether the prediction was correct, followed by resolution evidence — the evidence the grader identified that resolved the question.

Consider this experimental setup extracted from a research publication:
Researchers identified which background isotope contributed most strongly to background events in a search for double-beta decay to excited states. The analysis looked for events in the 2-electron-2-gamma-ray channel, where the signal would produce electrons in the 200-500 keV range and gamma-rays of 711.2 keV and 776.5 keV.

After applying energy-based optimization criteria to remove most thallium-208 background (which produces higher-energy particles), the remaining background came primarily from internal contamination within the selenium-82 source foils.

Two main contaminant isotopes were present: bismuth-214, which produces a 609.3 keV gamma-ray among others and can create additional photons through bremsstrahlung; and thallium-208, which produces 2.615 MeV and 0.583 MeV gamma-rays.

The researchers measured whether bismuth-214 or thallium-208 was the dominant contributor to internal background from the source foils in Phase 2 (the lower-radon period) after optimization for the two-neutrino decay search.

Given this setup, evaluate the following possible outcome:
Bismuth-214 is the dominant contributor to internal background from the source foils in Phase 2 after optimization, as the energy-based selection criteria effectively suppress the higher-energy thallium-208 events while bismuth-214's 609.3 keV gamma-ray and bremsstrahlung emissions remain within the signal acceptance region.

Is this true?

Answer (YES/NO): YES